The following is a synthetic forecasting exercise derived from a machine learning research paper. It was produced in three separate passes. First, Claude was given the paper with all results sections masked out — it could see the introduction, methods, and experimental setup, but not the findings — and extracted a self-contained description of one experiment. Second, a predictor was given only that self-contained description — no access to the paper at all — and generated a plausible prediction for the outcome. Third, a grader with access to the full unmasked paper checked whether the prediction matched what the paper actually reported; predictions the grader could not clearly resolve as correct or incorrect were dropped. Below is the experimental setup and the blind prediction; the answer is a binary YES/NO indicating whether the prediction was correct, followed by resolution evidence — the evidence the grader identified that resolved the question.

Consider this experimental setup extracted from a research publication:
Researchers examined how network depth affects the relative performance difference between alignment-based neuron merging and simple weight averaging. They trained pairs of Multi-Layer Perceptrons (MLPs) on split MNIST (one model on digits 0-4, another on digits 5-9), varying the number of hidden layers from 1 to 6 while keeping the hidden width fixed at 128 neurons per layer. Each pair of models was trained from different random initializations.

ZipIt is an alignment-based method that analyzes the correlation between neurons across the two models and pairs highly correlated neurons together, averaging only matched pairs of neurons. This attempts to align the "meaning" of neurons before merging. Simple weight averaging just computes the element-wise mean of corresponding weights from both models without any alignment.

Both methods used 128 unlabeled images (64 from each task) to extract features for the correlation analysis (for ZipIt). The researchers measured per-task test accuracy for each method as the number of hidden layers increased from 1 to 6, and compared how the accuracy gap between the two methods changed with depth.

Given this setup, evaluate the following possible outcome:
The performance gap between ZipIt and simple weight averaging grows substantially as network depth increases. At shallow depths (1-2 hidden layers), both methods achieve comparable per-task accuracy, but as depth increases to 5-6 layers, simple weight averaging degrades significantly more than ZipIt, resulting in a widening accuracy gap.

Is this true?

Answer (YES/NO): NO